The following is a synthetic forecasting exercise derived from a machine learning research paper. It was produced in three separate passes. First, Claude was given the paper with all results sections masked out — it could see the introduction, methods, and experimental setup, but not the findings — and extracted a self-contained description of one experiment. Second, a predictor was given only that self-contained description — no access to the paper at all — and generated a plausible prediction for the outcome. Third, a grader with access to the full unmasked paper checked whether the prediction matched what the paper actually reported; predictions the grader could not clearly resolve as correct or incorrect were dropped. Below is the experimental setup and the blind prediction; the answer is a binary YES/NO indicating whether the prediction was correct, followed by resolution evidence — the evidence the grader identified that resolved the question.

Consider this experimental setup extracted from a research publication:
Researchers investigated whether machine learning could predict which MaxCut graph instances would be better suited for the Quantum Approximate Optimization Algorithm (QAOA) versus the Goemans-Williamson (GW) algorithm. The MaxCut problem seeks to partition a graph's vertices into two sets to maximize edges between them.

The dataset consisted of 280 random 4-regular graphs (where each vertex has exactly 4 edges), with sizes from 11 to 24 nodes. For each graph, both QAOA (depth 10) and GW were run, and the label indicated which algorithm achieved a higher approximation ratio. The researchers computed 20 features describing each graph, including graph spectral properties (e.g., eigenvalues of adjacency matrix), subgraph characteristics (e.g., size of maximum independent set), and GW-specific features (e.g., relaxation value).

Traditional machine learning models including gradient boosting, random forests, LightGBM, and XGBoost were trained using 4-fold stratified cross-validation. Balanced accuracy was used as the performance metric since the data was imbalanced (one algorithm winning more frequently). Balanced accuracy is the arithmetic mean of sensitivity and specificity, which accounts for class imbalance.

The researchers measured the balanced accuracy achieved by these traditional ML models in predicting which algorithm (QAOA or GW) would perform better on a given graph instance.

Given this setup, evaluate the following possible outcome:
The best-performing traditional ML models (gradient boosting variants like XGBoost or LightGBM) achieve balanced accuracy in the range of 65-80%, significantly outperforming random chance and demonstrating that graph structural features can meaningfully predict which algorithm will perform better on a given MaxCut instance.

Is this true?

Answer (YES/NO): NO